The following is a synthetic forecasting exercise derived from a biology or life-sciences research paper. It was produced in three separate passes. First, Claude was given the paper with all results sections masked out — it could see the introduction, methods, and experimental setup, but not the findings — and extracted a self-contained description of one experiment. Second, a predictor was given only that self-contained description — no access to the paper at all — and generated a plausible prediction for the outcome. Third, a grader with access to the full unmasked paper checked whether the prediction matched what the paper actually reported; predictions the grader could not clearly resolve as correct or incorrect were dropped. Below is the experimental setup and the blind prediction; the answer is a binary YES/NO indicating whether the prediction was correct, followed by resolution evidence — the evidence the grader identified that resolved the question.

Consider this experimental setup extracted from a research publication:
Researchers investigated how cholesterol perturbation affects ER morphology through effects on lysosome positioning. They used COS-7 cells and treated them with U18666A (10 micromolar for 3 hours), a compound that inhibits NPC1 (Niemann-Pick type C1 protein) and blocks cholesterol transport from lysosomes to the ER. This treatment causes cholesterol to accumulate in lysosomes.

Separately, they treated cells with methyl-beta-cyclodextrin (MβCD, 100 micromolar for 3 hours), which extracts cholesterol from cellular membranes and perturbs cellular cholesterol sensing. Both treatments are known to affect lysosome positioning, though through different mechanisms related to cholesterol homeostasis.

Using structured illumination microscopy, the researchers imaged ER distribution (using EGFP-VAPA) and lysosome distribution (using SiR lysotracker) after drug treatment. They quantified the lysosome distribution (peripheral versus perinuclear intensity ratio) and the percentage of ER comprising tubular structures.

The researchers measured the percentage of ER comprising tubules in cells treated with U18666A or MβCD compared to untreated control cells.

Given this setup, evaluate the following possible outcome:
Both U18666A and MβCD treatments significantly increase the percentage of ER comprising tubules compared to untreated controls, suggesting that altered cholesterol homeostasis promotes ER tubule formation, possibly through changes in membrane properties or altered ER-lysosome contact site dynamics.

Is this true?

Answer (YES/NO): NO